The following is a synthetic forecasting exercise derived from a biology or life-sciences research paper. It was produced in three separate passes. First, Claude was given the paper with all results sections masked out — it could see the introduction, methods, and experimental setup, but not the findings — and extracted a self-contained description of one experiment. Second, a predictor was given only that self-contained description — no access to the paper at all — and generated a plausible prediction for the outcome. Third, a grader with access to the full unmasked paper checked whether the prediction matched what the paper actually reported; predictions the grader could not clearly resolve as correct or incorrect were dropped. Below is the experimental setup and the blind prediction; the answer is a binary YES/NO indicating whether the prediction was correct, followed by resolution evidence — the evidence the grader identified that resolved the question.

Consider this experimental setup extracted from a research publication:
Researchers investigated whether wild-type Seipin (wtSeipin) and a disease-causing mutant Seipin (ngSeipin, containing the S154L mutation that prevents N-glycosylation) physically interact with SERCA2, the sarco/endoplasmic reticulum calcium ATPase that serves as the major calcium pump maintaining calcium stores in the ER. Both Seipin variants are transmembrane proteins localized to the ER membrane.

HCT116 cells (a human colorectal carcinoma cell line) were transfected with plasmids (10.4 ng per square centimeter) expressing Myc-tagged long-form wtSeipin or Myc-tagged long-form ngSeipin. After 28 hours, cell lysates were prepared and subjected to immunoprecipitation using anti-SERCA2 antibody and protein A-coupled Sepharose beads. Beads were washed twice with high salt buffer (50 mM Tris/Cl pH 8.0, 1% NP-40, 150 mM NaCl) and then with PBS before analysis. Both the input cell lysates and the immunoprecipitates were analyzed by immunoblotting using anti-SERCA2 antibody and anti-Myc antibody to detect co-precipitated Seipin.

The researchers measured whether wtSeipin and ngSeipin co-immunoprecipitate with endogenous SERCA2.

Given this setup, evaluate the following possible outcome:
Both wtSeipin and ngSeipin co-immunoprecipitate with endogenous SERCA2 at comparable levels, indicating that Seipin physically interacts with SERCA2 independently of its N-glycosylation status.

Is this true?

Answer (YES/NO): NO